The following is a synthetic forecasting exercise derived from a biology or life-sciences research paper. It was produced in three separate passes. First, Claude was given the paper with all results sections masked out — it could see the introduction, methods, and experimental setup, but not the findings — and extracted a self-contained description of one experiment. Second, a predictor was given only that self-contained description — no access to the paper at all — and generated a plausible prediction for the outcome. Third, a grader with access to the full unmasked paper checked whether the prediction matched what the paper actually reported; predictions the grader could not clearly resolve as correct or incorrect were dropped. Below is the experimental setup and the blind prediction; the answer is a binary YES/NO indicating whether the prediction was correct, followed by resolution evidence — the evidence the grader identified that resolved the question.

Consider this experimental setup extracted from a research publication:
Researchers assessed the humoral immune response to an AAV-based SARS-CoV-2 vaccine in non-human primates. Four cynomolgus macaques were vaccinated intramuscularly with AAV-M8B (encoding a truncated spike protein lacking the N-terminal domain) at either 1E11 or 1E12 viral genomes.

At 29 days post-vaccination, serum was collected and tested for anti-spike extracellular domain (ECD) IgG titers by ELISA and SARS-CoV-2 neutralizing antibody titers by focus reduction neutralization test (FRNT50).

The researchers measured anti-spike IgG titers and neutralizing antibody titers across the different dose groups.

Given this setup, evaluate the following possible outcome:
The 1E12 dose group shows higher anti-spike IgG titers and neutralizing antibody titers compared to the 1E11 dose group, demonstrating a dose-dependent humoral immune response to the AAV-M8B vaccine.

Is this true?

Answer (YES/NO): NO